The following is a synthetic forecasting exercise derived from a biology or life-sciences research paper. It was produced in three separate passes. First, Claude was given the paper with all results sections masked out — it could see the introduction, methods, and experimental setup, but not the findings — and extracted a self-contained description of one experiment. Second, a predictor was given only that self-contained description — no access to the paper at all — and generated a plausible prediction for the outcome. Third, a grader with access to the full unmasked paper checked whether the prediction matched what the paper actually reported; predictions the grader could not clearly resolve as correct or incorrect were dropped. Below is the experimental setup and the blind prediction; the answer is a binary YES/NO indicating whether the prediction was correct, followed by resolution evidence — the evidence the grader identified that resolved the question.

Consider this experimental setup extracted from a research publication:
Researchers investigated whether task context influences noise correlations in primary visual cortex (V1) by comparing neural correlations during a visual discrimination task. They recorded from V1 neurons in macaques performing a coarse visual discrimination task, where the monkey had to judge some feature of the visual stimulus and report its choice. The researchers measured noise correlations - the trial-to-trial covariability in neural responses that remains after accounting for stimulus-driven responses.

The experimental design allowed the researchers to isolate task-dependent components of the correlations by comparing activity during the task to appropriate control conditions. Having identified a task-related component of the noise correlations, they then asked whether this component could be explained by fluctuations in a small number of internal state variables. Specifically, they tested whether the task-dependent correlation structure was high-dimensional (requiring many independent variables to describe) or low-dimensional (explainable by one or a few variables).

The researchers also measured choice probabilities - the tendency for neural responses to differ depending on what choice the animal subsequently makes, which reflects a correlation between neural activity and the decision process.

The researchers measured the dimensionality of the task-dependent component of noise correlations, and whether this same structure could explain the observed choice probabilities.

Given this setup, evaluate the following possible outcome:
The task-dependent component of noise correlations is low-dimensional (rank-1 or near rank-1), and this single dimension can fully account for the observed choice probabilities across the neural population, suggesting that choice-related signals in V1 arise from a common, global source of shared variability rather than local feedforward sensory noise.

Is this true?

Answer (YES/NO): NO